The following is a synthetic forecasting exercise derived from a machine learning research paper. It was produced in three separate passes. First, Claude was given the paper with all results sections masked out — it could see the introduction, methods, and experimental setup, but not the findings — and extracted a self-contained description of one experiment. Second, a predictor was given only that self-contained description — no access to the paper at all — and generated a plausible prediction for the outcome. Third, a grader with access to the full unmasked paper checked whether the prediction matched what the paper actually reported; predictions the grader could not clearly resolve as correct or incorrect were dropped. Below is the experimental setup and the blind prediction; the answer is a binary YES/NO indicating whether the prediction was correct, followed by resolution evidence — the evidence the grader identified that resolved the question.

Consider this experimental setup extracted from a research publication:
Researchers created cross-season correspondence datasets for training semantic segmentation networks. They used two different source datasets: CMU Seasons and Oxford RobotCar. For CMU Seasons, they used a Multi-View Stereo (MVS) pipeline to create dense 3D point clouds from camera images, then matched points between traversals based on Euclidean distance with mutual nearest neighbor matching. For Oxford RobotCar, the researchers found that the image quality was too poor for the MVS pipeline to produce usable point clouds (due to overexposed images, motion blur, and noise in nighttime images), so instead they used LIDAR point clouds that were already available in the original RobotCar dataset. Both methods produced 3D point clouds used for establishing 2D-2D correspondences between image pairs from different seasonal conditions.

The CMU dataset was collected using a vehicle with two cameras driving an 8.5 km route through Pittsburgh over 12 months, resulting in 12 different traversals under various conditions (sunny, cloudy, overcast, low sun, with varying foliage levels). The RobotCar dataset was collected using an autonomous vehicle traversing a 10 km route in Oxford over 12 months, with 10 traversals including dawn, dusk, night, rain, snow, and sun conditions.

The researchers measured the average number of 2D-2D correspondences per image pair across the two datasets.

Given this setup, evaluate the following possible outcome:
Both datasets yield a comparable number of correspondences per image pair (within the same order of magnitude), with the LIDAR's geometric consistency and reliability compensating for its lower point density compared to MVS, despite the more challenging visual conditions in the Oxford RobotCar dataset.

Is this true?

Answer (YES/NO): NO